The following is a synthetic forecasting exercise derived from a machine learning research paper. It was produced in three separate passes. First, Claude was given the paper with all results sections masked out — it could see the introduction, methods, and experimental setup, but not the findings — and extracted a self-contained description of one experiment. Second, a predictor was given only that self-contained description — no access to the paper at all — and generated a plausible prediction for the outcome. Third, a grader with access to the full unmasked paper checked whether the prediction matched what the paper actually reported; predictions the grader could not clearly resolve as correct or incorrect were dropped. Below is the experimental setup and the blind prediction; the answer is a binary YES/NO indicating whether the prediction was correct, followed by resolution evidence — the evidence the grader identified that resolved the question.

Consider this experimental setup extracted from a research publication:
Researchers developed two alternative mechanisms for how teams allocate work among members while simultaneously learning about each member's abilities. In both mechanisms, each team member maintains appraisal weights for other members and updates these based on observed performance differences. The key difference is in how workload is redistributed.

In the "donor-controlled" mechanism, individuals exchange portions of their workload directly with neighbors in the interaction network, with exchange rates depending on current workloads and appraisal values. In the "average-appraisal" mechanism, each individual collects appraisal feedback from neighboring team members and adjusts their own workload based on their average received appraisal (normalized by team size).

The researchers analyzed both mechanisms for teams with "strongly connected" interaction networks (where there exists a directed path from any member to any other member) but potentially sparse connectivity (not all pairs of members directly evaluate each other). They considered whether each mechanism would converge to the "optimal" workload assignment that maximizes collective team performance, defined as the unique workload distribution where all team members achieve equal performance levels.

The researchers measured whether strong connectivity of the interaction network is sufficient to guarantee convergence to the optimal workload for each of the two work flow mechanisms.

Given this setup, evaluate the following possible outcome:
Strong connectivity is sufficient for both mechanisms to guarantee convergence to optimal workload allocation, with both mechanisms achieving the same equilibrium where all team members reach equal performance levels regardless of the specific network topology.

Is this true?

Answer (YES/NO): NO